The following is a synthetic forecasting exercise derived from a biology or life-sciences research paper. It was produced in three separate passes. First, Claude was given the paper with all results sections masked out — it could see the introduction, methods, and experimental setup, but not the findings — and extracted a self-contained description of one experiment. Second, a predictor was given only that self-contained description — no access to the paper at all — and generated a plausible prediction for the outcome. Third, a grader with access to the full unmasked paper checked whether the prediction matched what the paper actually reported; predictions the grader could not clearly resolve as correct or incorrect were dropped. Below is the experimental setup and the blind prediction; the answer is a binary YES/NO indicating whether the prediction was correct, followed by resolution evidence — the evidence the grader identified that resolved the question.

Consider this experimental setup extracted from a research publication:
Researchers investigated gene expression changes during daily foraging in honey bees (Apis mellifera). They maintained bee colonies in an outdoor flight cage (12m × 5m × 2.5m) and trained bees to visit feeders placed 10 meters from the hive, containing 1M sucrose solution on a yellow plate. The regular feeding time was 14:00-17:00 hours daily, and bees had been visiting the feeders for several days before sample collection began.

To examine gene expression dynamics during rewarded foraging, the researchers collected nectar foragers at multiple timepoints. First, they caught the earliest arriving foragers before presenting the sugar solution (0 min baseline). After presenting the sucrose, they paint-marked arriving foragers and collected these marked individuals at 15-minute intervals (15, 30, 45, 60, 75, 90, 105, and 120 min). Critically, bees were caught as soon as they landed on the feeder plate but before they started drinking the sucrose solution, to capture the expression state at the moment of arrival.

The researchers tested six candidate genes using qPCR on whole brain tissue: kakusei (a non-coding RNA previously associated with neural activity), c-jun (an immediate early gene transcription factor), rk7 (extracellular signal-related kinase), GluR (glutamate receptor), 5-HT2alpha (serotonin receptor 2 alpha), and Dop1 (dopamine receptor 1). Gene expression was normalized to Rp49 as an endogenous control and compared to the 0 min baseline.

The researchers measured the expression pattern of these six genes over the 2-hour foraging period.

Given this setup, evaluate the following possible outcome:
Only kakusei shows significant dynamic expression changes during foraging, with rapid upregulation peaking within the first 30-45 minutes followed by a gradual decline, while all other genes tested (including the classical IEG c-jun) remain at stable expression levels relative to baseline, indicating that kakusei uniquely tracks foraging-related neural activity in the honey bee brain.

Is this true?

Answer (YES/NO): YES